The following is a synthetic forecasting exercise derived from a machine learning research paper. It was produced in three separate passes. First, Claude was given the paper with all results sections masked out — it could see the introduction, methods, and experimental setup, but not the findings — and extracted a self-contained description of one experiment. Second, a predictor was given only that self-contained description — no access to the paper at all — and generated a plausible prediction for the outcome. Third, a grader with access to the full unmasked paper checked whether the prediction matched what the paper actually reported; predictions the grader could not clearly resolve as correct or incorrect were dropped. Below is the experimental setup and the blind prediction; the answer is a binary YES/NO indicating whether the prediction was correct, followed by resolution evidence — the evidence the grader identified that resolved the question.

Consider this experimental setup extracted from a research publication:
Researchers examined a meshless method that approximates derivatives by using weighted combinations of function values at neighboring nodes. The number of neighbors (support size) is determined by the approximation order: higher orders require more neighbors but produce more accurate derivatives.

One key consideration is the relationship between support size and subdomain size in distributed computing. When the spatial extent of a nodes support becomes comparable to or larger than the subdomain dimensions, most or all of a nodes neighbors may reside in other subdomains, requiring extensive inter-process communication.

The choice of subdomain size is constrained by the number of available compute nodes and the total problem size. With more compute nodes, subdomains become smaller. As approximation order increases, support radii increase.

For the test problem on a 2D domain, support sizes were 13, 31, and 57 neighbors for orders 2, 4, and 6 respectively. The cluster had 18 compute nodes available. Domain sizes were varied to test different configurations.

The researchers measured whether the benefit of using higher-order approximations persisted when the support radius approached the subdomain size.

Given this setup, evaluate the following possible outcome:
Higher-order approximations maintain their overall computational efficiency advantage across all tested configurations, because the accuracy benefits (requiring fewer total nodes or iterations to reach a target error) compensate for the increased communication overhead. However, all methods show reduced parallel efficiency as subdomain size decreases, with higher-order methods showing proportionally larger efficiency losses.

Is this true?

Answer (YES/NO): NO